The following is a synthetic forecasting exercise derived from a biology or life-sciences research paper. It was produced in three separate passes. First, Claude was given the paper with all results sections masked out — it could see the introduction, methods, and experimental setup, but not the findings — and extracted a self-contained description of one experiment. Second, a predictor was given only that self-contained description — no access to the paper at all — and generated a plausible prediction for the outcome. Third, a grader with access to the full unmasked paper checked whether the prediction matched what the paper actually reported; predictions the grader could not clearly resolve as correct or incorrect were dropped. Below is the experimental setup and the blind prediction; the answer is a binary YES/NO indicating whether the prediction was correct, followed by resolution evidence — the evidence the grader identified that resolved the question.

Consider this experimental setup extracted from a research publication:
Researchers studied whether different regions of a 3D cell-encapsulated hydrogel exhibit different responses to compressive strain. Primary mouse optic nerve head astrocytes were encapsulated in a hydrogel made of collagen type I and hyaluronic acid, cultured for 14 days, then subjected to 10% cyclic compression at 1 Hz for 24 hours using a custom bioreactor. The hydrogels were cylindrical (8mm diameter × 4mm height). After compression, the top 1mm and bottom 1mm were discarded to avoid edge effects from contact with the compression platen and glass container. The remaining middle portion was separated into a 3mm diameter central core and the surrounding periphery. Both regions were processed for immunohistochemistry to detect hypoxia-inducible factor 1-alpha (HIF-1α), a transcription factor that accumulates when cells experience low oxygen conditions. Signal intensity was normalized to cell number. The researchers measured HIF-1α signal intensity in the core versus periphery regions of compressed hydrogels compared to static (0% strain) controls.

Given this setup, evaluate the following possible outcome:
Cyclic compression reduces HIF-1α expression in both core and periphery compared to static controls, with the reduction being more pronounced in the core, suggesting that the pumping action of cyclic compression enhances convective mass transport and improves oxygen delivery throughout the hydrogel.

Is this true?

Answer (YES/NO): NO